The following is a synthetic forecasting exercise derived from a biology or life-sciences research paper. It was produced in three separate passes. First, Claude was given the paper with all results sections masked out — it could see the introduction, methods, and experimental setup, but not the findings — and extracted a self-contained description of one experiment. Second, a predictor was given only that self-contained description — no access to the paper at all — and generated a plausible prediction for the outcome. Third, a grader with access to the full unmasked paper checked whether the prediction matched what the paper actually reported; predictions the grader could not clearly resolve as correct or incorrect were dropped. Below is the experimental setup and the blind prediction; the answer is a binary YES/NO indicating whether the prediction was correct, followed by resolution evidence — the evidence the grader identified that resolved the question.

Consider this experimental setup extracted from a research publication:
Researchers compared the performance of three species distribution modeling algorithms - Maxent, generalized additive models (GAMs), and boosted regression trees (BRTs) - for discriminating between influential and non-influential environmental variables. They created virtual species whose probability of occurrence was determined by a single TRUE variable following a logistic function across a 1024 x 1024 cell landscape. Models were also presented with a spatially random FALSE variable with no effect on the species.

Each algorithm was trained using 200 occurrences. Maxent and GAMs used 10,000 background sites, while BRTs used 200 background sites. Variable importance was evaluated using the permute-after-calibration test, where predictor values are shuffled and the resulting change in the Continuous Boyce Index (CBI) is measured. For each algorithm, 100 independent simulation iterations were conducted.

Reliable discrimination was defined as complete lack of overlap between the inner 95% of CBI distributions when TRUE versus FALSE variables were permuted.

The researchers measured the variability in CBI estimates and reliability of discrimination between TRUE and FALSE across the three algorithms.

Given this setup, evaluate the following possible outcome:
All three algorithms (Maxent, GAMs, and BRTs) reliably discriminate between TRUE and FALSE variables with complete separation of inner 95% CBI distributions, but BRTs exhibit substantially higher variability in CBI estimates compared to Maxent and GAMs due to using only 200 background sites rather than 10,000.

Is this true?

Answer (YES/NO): NO